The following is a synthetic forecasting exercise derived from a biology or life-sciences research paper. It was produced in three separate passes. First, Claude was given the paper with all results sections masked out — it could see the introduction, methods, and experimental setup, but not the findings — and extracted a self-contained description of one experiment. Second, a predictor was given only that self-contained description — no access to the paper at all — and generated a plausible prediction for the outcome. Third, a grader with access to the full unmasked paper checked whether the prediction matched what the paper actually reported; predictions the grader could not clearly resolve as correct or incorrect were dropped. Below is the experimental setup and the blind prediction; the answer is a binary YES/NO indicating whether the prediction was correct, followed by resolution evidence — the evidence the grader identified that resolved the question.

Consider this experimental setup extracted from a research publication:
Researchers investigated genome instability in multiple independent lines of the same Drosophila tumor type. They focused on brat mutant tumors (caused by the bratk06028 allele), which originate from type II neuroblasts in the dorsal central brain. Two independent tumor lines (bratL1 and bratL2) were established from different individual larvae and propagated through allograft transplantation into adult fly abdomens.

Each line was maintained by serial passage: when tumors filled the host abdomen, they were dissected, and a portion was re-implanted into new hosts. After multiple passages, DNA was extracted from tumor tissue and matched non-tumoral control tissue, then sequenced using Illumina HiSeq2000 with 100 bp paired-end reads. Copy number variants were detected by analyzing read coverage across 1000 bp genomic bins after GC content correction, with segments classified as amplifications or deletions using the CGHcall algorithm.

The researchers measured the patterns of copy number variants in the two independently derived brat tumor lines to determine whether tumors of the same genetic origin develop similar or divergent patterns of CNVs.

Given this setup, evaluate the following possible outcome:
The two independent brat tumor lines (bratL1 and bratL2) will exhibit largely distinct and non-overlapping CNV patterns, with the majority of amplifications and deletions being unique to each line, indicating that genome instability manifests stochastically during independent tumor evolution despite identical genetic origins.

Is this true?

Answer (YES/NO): YES